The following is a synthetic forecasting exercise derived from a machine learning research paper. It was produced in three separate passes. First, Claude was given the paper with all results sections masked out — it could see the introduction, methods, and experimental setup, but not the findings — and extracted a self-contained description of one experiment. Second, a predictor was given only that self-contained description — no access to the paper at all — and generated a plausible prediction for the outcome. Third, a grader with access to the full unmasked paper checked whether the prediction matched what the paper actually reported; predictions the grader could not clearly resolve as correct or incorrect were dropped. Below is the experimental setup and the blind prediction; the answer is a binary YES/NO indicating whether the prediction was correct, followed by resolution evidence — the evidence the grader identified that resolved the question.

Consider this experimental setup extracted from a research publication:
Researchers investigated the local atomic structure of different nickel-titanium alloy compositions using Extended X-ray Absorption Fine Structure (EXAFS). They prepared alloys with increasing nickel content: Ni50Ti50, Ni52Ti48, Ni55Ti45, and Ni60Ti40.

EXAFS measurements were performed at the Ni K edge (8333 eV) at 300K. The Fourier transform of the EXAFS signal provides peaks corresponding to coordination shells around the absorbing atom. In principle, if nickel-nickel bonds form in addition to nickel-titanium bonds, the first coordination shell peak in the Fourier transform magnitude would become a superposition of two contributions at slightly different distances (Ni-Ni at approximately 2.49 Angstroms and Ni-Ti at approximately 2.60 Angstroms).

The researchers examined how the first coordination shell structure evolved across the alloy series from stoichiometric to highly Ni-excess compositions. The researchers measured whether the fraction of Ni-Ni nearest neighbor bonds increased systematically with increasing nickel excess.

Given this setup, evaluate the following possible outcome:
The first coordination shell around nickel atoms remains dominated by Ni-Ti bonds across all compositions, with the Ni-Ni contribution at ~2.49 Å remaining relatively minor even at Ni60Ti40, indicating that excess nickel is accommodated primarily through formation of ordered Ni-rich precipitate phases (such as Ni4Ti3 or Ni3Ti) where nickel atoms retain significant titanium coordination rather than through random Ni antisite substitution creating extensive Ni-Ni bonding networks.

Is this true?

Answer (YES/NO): NO